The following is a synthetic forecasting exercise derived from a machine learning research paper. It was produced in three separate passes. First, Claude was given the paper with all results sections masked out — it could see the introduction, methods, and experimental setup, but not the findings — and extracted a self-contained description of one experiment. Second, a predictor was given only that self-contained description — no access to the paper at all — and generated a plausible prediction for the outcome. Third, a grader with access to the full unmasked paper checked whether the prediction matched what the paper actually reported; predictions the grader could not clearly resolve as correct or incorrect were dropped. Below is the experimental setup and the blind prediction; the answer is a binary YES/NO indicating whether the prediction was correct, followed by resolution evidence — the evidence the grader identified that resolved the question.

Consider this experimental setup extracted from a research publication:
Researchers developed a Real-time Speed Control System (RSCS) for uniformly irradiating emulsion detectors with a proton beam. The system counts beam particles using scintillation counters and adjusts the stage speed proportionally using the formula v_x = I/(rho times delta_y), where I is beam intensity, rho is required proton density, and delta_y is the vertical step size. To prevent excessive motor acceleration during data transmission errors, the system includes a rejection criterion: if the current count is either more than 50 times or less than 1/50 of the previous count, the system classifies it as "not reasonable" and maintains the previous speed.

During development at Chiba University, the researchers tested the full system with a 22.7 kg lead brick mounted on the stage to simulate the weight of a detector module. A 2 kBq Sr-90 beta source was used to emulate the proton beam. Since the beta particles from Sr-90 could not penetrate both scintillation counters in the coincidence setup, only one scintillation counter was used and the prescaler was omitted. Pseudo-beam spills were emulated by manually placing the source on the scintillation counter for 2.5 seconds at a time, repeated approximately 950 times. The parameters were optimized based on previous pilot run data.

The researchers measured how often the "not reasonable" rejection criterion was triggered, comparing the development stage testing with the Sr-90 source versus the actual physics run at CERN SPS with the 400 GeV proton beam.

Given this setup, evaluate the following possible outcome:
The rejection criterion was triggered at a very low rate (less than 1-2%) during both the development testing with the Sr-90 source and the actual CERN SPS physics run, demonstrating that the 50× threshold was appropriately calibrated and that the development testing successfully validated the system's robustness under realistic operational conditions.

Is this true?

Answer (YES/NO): NO